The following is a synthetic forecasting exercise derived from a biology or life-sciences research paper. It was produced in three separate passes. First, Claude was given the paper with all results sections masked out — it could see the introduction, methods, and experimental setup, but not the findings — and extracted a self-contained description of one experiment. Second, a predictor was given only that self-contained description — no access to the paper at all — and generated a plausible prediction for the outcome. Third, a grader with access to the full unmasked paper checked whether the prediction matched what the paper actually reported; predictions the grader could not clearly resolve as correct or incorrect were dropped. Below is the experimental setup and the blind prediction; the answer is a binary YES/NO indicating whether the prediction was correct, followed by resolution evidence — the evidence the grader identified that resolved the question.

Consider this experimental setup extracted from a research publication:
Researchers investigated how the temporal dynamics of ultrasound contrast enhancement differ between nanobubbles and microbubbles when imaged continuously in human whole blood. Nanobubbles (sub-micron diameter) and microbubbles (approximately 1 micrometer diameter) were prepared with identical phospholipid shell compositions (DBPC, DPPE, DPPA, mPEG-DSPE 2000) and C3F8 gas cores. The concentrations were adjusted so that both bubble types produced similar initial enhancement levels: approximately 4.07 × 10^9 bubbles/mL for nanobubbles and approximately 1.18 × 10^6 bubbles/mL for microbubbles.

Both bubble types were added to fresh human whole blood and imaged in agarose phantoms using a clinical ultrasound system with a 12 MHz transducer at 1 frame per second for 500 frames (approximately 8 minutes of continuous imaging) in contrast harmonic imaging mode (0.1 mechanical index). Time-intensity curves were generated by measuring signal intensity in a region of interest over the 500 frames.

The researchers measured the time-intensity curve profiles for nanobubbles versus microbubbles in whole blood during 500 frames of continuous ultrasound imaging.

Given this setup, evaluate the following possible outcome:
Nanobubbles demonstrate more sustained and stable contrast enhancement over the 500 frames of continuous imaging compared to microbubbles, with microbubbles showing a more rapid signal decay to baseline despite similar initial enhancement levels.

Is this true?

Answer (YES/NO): YES